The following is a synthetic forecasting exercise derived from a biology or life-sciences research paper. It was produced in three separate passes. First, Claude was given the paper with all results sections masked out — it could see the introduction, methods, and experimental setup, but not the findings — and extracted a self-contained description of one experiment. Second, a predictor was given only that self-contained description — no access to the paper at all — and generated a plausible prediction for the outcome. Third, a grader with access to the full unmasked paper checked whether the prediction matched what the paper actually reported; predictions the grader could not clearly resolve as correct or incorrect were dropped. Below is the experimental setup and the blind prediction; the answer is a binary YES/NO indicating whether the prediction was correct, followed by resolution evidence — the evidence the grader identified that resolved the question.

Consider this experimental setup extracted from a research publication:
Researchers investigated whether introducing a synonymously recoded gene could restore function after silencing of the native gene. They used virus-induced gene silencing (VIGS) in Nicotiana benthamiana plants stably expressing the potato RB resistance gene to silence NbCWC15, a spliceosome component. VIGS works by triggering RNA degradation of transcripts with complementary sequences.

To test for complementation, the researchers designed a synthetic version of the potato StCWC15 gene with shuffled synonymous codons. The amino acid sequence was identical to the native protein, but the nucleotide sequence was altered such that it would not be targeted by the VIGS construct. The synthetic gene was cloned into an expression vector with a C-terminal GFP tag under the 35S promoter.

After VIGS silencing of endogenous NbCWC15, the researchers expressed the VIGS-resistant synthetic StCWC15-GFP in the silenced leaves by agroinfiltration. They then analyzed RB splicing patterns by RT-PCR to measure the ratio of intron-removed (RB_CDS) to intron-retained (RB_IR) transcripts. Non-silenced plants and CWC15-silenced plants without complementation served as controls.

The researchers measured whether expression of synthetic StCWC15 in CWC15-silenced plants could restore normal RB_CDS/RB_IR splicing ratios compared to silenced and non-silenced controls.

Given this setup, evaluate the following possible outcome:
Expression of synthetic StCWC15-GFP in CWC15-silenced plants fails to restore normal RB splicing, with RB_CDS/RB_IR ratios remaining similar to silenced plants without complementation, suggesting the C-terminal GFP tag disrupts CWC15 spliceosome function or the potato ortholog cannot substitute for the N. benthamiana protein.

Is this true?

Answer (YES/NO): NO